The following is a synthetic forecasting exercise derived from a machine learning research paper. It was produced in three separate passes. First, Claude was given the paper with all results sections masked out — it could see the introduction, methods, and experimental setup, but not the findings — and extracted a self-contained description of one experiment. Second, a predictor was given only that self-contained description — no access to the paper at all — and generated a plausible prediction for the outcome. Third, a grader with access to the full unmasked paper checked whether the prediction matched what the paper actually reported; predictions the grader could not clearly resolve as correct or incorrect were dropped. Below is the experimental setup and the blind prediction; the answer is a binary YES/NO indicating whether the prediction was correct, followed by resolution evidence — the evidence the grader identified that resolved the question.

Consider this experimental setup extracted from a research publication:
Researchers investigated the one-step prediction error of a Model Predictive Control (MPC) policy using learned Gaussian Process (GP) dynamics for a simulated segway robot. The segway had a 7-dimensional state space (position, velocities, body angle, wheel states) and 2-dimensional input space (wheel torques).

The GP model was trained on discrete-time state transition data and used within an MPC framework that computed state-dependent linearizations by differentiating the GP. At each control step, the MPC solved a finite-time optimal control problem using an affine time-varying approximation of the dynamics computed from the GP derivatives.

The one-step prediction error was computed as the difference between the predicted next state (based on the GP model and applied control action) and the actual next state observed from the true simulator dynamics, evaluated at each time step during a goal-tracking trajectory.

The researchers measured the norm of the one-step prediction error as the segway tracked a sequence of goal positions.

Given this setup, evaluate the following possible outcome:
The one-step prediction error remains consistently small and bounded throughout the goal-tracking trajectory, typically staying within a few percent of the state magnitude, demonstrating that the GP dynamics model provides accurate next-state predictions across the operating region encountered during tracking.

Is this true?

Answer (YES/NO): NO